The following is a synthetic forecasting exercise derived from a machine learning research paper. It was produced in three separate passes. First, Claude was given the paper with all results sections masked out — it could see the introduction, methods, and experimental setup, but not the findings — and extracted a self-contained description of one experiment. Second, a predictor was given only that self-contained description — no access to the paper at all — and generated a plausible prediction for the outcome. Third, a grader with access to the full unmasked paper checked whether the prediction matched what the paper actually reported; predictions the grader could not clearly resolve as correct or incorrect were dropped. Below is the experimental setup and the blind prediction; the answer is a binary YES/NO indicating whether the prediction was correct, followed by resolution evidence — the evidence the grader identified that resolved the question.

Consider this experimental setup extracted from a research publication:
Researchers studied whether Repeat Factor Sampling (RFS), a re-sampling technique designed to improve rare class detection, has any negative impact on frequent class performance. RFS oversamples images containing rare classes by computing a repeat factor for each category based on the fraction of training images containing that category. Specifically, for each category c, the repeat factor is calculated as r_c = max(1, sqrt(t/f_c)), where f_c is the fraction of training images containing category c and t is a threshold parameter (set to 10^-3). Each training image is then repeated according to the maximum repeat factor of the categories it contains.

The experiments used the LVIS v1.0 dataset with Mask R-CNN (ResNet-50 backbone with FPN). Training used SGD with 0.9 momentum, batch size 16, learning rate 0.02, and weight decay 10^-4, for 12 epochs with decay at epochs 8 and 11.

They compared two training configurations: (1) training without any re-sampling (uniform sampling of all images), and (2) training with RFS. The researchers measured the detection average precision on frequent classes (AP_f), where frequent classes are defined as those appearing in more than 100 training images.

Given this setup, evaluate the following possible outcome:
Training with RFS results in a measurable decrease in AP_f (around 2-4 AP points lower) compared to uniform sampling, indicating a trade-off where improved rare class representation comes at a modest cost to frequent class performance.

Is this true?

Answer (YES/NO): NO